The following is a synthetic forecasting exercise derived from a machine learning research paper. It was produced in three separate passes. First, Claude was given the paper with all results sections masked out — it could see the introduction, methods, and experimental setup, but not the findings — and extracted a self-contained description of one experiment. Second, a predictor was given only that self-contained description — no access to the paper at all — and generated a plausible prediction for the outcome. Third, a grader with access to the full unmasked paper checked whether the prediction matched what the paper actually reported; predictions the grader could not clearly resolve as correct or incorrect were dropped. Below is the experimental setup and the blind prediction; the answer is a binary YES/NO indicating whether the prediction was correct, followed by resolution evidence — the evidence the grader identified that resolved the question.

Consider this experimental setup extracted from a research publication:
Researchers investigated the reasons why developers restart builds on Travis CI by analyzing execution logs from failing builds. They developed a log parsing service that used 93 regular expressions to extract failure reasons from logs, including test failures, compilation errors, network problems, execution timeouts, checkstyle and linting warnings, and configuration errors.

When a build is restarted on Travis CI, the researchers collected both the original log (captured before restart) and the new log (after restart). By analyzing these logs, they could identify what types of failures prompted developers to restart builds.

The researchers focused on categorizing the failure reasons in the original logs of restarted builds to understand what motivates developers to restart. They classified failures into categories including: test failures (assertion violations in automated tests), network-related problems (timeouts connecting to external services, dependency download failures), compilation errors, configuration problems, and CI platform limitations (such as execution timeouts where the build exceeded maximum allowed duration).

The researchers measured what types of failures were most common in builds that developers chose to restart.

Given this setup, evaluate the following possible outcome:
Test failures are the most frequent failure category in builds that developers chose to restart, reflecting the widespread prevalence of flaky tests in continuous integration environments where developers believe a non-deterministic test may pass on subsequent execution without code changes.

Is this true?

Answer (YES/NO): YES